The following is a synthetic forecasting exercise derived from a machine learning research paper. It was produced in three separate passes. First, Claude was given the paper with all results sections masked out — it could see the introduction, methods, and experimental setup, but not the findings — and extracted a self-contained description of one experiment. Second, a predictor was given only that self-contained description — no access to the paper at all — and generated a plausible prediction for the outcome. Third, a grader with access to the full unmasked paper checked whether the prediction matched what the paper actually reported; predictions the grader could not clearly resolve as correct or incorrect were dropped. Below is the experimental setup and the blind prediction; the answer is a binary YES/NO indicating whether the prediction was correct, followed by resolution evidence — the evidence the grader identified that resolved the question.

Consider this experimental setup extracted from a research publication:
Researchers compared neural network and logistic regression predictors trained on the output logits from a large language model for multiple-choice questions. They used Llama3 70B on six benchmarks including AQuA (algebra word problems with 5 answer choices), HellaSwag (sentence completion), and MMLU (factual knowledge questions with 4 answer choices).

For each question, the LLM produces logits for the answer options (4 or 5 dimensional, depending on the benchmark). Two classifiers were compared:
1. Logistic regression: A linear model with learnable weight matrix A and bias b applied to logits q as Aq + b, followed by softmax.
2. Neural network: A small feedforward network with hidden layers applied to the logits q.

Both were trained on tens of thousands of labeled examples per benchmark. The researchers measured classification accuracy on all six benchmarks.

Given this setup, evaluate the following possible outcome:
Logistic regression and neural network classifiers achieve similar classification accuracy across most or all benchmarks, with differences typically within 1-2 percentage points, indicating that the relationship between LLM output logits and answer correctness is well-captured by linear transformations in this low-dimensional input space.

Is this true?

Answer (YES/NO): YES